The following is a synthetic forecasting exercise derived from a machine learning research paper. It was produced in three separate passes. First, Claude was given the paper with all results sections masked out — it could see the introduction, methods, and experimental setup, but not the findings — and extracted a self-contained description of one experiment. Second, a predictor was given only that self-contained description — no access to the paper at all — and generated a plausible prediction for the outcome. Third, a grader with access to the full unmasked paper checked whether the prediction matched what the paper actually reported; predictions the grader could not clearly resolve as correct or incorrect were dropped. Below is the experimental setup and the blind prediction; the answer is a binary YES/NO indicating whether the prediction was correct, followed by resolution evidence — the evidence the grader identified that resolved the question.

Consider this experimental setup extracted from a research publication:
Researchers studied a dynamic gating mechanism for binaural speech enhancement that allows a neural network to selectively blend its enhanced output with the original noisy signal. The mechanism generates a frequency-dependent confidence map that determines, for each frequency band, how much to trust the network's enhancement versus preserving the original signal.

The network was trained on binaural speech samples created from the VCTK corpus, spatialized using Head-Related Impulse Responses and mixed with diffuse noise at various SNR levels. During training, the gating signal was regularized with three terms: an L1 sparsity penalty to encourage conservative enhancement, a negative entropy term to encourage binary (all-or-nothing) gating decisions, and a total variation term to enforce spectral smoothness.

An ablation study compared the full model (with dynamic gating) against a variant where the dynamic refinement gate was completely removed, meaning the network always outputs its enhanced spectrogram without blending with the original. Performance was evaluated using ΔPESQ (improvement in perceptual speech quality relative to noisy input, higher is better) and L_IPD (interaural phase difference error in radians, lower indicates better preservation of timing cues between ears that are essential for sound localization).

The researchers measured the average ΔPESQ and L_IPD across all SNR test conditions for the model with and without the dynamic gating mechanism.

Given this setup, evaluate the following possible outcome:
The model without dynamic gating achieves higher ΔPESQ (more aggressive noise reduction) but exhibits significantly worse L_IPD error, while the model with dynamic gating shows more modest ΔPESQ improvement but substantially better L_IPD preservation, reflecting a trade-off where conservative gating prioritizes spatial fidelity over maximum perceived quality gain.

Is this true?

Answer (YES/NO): YES